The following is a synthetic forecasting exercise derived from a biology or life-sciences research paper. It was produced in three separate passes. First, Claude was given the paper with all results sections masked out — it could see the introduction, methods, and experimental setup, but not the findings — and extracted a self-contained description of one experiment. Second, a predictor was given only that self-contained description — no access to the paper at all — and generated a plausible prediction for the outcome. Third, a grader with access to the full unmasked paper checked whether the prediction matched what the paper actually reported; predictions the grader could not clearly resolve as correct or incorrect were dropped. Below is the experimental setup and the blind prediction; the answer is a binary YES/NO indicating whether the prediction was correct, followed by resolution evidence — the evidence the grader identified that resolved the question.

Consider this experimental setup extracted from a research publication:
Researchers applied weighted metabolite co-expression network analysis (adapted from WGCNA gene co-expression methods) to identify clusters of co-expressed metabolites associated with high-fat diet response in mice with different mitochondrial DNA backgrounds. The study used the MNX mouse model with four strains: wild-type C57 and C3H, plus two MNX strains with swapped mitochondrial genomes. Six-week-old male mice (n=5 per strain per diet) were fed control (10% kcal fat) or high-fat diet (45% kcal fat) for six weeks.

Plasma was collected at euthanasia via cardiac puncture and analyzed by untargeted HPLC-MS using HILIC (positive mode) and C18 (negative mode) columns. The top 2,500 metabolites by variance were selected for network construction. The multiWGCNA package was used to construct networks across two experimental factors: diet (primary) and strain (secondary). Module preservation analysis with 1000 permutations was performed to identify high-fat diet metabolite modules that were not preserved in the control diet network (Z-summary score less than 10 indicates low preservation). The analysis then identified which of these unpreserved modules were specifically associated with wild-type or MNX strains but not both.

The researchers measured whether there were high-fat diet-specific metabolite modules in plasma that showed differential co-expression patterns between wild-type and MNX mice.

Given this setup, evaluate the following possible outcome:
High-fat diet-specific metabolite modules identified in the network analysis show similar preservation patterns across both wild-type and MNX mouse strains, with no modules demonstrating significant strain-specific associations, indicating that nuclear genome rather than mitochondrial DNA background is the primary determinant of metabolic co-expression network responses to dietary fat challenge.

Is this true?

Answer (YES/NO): NO